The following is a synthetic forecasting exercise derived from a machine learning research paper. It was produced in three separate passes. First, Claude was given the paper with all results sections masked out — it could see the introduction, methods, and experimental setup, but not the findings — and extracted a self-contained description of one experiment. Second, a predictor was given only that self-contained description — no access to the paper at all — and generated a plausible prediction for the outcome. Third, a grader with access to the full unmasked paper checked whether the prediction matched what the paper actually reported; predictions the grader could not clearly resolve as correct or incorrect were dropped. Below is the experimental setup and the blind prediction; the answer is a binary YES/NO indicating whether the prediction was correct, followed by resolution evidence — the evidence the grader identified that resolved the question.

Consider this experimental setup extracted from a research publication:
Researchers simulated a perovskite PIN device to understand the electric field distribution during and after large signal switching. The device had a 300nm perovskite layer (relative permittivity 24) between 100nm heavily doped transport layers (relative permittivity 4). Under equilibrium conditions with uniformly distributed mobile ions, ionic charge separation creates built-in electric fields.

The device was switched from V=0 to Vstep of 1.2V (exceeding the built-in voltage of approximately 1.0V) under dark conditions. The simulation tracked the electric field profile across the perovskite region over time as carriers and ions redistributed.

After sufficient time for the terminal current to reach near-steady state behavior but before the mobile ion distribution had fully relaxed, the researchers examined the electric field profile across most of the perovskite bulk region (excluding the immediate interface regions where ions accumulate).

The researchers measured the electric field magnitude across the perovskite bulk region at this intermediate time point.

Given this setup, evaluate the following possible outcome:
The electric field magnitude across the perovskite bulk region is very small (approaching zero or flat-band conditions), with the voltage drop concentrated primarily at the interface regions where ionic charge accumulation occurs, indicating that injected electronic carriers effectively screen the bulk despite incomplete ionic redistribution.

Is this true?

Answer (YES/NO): YES